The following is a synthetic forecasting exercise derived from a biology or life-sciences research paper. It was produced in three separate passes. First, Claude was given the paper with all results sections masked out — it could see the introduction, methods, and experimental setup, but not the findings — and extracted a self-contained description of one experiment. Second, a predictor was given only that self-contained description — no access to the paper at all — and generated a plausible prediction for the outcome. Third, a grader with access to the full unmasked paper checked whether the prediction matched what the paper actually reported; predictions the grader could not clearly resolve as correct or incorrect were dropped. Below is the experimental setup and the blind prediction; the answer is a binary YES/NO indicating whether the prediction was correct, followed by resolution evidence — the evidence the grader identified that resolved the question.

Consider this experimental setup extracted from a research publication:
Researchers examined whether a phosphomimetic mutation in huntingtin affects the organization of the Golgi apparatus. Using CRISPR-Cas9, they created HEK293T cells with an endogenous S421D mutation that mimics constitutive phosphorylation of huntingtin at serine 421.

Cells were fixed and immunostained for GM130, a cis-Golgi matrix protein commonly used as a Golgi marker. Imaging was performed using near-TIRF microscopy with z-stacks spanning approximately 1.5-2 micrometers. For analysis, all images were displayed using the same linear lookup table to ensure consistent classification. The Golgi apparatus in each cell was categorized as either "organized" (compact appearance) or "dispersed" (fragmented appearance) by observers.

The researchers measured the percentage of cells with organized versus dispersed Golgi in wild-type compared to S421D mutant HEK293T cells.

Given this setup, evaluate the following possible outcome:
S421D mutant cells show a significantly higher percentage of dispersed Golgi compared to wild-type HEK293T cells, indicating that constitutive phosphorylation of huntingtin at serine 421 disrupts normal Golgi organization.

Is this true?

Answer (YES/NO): NO